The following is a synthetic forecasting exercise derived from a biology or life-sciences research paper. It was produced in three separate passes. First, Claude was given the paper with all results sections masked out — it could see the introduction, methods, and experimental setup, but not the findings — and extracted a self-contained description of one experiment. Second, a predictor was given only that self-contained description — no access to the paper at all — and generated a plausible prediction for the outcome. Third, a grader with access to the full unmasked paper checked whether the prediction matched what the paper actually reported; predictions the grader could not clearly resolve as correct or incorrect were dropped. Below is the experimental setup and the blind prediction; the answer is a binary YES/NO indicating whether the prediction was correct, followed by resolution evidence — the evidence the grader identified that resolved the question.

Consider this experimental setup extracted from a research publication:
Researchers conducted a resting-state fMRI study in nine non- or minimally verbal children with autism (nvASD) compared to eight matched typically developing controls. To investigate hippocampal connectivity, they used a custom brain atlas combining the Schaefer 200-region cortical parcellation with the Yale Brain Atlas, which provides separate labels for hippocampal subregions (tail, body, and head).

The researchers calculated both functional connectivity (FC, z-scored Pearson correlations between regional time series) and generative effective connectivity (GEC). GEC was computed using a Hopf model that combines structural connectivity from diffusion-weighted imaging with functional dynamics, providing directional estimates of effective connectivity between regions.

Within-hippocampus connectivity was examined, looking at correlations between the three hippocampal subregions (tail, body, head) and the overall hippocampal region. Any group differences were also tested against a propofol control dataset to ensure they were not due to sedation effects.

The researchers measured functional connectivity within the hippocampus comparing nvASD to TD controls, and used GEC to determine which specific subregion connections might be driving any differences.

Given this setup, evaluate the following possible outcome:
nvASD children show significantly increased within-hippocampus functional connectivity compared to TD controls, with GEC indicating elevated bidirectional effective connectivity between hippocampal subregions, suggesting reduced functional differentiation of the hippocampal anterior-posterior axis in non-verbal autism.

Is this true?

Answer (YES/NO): NO